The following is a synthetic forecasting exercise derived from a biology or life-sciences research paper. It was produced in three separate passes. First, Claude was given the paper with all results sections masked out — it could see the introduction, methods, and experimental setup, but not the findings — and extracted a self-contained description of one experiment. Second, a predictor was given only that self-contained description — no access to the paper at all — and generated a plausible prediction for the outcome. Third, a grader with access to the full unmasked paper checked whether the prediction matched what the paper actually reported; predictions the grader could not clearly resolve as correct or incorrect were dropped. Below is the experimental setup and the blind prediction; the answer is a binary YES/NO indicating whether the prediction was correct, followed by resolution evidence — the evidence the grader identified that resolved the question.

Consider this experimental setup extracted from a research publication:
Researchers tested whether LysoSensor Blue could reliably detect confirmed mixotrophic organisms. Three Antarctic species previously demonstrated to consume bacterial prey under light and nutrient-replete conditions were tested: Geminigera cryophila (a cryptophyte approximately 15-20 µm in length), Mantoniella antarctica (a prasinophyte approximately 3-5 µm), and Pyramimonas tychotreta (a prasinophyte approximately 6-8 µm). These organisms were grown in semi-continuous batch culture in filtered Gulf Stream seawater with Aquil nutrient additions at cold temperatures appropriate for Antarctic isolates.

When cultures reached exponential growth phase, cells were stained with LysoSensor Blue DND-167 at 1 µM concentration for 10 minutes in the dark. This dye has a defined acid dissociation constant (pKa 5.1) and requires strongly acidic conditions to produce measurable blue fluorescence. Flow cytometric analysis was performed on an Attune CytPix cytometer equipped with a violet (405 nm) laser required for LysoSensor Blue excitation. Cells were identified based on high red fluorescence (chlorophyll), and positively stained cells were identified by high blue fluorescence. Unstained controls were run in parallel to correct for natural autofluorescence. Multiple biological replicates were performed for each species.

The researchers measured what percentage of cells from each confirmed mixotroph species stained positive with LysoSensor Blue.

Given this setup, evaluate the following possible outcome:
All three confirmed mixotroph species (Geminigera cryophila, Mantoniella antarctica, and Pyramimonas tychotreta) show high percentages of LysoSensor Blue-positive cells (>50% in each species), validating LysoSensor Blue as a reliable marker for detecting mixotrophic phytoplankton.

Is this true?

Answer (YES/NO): NO